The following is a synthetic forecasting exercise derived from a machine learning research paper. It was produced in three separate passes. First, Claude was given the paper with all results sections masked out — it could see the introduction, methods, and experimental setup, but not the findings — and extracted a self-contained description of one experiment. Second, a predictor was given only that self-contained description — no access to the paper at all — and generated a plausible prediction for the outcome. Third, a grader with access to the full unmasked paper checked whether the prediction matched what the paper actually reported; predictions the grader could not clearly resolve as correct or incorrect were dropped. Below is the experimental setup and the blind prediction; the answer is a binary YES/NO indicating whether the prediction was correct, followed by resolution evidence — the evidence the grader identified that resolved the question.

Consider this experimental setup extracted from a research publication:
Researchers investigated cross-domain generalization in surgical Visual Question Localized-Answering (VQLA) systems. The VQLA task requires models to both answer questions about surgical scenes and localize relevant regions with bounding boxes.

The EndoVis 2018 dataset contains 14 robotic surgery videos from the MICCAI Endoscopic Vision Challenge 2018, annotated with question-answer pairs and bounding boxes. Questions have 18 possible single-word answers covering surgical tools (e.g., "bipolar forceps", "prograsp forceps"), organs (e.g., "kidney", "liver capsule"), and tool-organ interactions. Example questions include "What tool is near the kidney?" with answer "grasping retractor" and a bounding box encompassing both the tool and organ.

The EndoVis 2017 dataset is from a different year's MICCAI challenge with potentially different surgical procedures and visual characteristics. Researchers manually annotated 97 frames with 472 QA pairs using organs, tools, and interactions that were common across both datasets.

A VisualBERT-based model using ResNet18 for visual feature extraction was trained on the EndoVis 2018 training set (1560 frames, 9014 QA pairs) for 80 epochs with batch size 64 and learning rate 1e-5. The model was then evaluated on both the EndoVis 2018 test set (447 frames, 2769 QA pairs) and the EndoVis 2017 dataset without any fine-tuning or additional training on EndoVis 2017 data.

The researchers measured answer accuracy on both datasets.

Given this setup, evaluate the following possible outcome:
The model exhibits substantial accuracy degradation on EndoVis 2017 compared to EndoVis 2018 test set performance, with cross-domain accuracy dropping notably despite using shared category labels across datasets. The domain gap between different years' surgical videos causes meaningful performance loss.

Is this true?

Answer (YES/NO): YES